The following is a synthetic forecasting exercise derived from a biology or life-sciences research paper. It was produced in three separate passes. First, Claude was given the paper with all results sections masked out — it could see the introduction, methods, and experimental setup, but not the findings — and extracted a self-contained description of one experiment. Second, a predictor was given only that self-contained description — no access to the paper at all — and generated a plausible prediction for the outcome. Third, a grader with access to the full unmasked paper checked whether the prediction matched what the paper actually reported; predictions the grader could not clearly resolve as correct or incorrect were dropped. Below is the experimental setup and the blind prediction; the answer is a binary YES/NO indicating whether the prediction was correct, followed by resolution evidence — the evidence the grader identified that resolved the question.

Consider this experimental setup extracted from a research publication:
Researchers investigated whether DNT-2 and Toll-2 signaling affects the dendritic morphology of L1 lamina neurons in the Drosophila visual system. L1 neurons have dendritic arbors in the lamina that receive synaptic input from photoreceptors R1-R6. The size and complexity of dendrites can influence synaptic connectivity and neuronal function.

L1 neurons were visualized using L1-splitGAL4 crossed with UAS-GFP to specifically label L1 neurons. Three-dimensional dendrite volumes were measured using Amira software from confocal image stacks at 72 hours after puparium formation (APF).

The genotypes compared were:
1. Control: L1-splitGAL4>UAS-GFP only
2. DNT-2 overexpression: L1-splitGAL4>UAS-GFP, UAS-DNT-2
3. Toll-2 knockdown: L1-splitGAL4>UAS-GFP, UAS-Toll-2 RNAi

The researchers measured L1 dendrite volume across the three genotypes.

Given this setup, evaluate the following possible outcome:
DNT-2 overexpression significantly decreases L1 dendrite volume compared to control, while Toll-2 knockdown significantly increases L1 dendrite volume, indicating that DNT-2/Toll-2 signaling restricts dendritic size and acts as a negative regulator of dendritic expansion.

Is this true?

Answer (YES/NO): NO